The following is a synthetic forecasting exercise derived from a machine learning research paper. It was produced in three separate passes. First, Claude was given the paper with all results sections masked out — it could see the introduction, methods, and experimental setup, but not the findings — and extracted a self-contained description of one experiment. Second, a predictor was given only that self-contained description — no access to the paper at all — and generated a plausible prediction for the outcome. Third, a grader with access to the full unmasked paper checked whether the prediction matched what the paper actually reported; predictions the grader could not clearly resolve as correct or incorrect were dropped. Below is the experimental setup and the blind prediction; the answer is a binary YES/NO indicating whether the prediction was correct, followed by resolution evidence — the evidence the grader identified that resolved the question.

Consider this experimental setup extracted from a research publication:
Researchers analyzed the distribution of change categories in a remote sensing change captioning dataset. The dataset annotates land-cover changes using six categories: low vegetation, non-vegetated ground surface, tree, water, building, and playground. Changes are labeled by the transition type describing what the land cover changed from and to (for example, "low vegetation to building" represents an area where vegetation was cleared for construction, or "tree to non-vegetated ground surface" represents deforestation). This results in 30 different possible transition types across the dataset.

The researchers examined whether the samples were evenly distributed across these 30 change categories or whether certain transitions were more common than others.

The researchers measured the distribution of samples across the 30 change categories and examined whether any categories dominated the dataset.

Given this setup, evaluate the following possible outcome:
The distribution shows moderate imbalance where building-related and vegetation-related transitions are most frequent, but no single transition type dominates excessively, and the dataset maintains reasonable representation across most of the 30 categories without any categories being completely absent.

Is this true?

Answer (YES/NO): NO